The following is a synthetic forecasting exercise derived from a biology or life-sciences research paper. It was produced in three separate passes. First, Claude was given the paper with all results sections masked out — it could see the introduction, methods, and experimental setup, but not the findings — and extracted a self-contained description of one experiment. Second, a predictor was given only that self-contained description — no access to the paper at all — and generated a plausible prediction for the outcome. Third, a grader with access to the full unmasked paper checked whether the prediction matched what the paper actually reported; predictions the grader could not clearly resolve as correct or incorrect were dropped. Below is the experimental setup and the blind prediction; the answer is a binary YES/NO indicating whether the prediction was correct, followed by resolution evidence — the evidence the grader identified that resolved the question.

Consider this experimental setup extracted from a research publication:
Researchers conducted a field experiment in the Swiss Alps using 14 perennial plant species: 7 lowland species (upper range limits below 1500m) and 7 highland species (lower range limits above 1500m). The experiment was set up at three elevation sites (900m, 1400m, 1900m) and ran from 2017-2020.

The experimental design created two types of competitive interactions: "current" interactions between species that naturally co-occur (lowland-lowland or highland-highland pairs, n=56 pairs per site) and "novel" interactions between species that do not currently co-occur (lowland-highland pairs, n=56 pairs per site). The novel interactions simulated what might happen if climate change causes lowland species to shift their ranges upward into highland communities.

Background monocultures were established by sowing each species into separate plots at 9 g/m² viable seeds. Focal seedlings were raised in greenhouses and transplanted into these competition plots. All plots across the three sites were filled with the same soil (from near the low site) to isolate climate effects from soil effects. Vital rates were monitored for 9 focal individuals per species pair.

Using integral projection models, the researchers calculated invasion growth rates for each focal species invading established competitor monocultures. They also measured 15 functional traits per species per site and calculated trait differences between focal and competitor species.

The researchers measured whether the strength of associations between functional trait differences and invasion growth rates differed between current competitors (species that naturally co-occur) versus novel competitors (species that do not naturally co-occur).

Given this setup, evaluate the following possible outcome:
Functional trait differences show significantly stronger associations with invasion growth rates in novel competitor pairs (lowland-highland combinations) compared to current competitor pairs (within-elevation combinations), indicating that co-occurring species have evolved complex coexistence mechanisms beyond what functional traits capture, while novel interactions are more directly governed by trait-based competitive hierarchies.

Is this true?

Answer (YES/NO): NO